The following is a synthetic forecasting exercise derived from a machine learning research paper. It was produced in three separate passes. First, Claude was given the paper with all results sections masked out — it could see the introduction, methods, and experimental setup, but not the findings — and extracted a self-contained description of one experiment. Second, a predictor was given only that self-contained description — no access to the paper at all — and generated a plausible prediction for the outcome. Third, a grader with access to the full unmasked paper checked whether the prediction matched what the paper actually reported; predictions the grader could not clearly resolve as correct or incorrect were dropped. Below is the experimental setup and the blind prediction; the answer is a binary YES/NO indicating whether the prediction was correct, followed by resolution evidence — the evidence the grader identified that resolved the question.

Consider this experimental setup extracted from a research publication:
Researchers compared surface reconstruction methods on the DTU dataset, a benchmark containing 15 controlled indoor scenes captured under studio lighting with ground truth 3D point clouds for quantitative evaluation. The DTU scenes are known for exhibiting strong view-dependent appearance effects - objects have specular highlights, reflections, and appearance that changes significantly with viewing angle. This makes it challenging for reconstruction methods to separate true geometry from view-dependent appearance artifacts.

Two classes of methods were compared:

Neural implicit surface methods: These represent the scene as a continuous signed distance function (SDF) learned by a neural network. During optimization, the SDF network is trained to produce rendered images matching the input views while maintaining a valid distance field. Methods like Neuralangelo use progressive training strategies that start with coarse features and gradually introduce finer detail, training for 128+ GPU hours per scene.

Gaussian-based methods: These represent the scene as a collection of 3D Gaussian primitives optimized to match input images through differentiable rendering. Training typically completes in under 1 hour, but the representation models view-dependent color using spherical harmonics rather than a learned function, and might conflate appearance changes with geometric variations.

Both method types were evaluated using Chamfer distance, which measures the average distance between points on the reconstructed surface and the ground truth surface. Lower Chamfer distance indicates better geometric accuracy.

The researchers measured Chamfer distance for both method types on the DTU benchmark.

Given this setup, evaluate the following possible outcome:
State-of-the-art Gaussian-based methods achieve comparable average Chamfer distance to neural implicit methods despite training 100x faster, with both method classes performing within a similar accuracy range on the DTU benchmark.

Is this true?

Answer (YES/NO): NO